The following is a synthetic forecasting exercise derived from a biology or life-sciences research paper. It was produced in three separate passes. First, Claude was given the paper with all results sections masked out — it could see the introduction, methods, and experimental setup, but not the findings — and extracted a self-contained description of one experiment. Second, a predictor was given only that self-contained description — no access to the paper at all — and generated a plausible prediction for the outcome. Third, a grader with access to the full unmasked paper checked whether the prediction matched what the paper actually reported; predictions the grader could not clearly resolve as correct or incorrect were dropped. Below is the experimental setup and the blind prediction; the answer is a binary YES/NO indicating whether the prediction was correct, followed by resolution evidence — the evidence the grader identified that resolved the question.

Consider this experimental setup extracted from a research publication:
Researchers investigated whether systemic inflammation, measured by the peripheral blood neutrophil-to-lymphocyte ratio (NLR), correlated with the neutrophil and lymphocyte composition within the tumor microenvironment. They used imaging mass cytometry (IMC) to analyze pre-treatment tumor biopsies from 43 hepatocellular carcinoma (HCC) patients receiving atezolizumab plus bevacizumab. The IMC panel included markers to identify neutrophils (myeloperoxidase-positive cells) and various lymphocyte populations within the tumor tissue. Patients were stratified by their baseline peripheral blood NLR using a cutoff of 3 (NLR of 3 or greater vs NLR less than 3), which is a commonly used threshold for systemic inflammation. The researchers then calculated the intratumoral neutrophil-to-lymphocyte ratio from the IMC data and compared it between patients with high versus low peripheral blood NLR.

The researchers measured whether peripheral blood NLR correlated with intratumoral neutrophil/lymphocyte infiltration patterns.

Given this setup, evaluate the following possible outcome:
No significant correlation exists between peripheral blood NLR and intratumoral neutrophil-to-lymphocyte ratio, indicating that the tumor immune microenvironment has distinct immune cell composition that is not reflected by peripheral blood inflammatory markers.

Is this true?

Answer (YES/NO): NO